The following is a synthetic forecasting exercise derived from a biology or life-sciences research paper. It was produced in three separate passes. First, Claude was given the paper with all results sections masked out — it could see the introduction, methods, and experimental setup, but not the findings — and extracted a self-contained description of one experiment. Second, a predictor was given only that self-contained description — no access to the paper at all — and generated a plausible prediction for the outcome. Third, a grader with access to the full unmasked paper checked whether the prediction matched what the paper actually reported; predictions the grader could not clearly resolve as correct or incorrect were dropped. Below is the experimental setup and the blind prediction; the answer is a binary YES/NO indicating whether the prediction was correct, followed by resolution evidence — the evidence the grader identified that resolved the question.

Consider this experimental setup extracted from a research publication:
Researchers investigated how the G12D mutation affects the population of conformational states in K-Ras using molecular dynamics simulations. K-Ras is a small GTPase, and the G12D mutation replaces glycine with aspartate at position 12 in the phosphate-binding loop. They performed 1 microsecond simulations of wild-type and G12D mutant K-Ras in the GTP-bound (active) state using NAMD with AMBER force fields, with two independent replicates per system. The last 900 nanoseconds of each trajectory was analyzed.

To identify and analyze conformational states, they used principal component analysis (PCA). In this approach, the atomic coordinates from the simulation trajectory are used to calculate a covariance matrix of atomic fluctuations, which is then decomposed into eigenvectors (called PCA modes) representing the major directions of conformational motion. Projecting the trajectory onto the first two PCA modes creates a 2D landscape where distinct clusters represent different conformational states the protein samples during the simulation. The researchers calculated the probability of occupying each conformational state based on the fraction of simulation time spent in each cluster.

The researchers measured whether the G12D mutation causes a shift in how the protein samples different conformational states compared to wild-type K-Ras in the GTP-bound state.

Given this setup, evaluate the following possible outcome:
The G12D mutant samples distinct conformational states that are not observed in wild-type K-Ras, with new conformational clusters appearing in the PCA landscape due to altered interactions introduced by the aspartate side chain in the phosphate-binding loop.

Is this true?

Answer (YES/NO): NO